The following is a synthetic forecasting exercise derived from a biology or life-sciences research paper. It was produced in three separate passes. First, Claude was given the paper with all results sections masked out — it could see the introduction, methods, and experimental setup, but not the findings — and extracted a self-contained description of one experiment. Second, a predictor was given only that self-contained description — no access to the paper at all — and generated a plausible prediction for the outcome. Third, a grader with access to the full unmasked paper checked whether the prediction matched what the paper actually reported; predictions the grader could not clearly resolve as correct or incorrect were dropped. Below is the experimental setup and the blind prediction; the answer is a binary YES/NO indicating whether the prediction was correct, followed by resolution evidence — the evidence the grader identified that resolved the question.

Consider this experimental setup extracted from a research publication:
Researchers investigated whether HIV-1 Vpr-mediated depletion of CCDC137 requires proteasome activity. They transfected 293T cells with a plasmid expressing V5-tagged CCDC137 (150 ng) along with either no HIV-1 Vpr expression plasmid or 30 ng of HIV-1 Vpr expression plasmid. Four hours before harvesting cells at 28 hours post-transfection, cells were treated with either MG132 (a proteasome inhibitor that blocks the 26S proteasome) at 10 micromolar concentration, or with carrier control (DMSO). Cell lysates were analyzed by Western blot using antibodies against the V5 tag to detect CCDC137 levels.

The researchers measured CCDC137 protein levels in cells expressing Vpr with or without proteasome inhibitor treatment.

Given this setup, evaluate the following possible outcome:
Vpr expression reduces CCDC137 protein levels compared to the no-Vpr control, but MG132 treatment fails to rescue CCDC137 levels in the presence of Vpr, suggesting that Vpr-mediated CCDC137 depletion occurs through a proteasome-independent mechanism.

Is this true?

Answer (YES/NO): NO